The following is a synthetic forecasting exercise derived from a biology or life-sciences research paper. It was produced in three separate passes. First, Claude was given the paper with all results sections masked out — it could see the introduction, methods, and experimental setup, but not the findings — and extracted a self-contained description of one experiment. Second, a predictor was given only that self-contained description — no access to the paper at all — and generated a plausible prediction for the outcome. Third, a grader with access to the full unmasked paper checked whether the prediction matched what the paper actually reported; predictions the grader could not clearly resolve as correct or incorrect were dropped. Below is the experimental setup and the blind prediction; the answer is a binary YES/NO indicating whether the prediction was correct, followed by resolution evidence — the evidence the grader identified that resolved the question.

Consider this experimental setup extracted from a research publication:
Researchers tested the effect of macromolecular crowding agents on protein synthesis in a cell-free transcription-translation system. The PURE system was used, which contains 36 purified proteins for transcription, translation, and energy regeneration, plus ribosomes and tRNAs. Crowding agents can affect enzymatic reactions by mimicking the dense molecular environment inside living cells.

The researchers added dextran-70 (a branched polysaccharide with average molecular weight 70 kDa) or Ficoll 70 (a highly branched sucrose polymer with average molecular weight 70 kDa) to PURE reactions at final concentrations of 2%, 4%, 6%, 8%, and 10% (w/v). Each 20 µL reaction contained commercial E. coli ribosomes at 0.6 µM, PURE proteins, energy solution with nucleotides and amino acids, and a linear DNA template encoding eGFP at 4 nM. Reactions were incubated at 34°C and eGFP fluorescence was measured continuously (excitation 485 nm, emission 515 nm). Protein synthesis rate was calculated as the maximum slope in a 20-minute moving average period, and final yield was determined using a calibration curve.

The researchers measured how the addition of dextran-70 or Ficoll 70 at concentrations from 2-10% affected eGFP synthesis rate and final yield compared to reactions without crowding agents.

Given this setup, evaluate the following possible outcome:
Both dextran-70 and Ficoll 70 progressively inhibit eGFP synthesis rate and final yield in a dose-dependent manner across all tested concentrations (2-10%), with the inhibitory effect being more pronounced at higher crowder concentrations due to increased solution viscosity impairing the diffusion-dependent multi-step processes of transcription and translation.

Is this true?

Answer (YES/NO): NO